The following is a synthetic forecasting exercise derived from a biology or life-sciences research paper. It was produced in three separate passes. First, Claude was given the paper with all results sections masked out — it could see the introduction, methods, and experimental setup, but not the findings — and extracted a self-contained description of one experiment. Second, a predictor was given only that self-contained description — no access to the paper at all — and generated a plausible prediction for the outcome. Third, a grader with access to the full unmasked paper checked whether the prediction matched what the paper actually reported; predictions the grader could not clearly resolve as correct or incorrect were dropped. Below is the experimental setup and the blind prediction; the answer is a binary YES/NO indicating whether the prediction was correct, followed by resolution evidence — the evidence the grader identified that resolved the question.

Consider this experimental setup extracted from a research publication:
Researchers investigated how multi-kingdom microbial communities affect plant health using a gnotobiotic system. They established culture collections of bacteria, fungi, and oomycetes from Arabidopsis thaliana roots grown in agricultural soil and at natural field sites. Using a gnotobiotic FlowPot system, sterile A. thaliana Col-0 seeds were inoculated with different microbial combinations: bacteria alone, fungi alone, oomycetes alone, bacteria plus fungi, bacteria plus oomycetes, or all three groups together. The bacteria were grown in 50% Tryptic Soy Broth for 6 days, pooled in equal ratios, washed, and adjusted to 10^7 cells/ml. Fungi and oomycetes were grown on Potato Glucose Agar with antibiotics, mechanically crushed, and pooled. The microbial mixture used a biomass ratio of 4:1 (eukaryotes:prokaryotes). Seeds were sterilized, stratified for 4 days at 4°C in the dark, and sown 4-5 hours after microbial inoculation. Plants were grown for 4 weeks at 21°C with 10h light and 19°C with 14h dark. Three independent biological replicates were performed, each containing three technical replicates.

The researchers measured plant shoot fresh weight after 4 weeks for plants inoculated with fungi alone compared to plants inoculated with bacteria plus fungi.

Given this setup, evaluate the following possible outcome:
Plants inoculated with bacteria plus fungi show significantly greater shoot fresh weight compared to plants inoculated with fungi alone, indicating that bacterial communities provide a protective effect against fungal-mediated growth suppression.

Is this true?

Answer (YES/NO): YES